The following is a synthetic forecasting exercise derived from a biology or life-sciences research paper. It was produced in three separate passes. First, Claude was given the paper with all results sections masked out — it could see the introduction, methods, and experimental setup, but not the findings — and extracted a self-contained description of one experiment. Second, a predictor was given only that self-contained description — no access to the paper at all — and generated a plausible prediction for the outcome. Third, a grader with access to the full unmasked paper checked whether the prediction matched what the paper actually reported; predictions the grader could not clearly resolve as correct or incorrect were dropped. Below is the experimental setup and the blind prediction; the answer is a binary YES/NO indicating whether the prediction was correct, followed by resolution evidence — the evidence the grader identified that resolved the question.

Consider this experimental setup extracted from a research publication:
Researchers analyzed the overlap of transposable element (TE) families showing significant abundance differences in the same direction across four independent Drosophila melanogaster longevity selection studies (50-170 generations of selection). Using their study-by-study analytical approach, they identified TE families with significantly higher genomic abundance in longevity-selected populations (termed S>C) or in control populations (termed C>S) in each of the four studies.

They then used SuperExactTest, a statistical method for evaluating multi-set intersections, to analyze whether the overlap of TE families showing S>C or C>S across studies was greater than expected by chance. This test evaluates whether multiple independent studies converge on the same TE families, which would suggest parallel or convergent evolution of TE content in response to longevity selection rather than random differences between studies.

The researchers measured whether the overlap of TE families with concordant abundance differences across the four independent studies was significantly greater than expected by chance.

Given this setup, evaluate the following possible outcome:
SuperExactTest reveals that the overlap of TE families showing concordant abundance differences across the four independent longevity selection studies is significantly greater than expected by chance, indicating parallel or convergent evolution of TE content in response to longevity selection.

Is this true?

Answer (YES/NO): NO